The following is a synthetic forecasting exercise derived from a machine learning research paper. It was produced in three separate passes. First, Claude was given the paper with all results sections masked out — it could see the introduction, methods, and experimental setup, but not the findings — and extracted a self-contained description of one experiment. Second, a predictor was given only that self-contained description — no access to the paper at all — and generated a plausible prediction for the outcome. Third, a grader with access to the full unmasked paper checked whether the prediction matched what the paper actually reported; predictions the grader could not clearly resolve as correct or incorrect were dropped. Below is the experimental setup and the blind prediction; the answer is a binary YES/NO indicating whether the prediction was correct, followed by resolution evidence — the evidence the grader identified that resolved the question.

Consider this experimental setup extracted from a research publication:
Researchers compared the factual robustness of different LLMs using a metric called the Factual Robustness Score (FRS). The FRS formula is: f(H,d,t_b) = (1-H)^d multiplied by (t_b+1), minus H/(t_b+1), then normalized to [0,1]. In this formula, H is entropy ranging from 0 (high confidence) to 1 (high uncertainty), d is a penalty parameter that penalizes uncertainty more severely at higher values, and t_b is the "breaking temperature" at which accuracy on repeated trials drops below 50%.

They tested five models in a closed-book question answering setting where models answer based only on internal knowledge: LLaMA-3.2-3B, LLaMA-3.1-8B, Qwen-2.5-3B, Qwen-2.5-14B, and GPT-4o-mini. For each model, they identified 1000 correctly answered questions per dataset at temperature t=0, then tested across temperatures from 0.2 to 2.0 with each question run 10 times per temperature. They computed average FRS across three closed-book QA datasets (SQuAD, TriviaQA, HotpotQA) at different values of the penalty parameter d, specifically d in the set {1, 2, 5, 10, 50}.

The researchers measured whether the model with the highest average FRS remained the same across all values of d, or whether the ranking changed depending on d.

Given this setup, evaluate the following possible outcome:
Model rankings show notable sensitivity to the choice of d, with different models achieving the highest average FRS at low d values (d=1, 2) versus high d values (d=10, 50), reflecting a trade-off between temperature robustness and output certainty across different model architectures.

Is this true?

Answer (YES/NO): NO